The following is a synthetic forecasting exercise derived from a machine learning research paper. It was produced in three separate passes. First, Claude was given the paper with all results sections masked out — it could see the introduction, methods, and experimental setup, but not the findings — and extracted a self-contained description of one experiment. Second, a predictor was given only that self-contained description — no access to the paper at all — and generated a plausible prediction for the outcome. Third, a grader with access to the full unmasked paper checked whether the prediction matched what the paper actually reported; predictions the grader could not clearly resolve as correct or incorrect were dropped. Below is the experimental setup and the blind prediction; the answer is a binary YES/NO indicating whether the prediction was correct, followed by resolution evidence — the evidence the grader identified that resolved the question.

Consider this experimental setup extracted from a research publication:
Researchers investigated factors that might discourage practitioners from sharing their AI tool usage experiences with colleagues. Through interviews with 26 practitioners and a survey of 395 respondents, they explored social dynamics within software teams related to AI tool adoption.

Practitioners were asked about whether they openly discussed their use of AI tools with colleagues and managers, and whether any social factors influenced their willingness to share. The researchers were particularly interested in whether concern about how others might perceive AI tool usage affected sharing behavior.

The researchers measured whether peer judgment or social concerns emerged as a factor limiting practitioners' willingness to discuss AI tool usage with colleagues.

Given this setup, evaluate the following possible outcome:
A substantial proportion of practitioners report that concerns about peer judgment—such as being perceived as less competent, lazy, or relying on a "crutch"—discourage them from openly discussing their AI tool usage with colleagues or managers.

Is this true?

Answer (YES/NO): NO